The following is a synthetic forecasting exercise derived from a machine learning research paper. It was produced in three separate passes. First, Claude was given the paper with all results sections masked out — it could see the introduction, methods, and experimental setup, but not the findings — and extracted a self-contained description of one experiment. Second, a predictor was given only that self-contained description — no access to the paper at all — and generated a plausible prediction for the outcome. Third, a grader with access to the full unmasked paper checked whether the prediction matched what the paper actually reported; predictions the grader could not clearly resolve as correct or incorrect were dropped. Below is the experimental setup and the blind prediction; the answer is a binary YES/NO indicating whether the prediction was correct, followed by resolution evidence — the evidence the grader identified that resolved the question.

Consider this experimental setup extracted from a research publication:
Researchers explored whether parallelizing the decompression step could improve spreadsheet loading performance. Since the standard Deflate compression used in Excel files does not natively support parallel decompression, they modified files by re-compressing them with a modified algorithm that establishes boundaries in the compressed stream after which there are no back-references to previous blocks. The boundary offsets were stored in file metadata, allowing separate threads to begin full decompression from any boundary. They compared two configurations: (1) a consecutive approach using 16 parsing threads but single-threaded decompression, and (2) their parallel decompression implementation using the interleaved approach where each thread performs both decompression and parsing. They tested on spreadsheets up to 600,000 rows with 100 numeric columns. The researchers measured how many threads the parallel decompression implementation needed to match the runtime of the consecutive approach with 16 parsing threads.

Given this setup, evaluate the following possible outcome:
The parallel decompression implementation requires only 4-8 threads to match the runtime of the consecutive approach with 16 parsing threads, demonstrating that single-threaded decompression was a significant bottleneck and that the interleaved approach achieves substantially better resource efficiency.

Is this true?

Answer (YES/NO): YES